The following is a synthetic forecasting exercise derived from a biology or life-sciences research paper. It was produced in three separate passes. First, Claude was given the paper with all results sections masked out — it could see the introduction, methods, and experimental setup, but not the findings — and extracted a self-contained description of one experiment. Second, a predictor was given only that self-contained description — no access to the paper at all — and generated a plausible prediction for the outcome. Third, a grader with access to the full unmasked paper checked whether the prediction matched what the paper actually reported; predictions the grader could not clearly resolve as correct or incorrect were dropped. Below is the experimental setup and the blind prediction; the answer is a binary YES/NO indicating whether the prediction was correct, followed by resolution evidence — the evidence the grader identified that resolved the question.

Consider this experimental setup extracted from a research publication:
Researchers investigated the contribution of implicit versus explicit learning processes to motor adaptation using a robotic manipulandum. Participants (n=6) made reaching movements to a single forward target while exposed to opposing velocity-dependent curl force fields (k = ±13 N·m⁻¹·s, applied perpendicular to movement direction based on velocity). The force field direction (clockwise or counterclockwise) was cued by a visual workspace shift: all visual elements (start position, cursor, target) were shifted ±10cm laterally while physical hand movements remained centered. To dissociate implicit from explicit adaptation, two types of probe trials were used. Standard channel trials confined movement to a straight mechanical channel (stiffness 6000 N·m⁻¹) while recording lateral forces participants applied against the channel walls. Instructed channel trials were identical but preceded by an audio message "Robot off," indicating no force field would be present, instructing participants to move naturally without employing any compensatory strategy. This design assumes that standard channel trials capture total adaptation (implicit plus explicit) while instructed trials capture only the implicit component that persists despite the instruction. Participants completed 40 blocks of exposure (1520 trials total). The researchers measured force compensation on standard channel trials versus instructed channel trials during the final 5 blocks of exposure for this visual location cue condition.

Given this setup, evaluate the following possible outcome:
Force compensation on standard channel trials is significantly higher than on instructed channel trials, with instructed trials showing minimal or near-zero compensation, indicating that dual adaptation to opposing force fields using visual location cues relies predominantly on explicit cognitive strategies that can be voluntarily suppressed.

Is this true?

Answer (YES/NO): NO